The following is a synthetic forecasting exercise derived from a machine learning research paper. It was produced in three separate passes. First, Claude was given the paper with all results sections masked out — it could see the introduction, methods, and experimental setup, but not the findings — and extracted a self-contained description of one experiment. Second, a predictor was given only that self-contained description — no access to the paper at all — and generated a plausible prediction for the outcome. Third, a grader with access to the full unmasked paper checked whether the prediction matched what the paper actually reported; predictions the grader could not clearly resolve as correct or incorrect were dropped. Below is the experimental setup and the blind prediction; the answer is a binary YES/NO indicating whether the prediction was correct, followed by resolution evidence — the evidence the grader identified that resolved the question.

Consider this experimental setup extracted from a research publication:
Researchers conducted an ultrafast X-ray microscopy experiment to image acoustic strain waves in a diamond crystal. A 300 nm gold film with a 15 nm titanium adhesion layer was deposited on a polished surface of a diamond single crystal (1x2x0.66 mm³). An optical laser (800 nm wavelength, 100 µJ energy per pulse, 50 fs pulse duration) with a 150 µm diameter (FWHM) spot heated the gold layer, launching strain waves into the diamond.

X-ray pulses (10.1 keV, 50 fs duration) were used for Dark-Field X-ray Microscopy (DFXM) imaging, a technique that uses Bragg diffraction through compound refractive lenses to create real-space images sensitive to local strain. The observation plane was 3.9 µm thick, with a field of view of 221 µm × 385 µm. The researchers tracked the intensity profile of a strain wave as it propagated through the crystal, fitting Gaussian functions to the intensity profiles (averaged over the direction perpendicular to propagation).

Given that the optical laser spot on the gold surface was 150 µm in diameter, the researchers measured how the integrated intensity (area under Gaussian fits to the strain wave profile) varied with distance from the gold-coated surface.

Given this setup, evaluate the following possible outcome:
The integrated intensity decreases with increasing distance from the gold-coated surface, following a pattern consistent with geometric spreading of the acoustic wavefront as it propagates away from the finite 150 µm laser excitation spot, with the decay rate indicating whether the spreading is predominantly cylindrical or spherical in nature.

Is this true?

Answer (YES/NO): NO